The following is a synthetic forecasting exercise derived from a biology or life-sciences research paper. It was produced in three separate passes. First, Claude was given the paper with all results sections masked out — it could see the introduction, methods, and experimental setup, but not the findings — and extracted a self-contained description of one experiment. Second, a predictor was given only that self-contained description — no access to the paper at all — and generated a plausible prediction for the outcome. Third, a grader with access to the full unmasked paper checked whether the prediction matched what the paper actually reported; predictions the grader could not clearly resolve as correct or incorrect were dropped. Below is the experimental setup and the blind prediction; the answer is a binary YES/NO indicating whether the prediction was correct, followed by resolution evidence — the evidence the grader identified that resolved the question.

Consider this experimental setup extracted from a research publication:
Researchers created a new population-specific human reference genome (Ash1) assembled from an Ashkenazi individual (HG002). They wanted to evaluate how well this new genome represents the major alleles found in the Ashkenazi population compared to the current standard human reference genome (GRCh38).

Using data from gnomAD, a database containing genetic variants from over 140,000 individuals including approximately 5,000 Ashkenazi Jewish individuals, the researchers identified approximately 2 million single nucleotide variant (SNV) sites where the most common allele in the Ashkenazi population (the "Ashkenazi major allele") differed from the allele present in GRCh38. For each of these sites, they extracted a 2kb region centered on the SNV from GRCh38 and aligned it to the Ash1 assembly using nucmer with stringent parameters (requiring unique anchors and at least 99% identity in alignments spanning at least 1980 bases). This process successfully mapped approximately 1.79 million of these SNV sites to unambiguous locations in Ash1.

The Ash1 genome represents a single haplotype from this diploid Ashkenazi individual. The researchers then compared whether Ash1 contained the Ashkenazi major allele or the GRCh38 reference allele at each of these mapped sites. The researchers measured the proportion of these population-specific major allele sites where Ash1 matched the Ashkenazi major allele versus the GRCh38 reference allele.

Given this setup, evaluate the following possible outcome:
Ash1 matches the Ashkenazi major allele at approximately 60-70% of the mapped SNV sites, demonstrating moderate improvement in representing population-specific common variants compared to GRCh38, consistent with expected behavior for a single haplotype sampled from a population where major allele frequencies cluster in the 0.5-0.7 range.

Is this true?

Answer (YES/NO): NO